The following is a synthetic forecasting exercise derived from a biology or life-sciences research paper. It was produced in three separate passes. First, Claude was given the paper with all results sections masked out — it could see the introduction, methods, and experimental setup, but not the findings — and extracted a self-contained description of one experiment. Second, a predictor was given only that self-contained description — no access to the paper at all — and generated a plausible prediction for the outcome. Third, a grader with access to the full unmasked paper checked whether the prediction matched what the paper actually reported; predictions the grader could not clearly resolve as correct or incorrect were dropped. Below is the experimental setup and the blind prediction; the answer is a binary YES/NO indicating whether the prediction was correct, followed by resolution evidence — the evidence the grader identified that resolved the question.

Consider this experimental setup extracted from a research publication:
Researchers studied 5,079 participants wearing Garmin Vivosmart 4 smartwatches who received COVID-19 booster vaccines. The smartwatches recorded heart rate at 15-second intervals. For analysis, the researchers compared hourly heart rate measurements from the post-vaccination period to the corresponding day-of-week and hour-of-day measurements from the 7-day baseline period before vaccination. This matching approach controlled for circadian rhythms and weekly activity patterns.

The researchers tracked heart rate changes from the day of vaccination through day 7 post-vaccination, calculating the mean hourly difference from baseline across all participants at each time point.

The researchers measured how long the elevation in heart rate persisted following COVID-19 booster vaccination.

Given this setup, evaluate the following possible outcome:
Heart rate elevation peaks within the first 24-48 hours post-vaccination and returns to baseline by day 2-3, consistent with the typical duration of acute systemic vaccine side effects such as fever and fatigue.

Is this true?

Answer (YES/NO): NO